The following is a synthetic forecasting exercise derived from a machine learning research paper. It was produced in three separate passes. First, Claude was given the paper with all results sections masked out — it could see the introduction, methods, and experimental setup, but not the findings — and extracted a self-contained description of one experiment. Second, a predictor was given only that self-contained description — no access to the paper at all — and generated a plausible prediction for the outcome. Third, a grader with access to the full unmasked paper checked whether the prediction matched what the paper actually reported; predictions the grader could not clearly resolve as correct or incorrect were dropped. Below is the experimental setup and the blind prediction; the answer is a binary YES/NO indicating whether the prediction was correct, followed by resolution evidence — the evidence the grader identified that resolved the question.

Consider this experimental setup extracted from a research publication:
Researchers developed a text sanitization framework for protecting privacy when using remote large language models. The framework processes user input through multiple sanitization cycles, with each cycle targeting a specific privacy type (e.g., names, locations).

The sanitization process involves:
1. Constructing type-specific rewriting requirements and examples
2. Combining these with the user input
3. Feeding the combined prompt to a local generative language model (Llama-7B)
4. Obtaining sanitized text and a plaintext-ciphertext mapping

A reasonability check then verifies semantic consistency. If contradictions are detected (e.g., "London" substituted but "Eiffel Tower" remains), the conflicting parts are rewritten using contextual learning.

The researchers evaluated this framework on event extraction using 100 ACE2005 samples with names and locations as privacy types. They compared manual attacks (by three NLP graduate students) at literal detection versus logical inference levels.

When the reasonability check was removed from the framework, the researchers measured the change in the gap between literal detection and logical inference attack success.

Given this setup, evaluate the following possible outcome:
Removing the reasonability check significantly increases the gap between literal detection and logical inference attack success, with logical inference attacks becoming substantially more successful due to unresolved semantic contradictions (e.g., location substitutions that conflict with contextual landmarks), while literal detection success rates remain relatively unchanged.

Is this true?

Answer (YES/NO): NO